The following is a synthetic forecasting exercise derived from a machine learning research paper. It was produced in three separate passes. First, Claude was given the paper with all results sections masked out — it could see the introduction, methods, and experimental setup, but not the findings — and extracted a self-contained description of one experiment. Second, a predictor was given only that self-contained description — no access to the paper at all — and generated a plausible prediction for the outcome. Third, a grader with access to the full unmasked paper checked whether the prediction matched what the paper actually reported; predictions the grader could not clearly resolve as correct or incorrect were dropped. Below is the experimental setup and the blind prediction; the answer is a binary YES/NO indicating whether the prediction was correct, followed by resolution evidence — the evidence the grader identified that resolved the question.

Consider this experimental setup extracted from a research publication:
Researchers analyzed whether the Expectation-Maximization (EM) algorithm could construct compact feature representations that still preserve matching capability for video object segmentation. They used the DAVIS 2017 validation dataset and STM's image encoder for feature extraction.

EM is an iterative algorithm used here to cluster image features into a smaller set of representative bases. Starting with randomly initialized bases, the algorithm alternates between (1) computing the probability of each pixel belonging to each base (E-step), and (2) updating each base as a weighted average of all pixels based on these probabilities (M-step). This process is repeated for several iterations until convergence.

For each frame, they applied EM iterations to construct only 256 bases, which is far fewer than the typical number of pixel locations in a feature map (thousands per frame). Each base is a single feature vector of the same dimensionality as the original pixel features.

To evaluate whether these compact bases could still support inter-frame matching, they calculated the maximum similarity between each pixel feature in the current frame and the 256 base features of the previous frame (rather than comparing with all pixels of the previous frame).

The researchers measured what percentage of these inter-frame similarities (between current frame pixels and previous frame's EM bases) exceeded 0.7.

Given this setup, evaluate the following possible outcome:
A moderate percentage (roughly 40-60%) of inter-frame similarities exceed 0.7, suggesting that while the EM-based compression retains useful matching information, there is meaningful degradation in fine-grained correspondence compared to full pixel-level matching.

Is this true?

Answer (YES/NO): NO